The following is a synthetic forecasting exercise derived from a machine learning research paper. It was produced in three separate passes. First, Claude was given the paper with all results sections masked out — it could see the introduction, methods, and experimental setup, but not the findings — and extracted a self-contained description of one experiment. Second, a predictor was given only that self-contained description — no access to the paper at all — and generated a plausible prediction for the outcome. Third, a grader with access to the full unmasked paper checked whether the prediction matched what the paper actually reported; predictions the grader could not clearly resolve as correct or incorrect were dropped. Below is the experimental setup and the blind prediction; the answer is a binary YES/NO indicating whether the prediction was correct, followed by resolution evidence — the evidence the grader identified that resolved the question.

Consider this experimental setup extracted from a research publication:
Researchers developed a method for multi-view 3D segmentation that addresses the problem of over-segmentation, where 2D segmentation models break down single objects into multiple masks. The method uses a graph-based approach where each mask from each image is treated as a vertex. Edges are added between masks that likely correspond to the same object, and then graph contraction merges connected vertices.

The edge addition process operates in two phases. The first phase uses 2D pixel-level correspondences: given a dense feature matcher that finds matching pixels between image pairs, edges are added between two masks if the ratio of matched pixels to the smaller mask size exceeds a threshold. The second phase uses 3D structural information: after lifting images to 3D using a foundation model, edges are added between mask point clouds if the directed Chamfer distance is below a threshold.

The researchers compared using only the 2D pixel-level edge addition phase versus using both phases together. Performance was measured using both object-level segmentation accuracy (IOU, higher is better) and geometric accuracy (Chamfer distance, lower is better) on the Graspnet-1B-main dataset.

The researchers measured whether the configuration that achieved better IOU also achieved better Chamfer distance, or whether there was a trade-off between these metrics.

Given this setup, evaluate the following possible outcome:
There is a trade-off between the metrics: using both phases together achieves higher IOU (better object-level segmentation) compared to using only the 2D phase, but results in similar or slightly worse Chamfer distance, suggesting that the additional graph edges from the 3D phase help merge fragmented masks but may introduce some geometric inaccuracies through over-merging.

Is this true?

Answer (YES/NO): NO